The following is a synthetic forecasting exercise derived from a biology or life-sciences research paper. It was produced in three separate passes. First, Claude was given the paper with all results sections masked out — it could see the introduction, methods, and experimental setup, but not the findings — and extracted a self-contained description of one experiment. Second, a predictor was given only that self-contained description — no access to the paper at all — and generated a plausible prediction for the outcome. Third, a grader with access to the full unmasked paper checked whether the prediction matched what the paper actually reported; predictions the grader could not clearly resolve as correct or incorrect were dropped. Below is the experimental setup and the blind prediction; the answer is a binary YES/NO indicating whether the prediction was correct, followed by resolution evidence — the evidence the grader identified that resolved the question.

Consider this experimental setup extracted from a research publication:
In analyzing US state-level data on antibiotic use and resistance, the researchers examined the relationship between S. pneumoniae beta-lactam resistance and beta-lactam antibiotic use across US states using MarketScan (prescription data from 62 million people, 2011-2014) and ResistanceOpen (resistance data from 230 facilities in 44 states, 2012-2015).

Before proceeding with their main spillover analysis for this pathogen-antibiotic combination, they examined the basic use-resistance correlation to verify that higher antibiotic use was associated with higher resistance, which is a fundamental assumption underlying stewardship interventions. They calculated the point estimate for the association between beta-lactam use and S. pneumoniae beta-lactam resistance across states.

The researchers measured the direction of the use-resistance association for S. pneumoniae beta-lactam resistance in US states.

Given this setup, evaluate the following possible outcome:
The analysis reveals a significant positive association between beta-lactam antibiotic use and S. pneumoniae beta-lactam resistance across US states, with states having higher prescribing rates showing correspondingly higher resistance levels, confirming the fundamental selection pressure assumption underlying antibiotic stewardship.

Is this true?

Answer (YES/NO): NO